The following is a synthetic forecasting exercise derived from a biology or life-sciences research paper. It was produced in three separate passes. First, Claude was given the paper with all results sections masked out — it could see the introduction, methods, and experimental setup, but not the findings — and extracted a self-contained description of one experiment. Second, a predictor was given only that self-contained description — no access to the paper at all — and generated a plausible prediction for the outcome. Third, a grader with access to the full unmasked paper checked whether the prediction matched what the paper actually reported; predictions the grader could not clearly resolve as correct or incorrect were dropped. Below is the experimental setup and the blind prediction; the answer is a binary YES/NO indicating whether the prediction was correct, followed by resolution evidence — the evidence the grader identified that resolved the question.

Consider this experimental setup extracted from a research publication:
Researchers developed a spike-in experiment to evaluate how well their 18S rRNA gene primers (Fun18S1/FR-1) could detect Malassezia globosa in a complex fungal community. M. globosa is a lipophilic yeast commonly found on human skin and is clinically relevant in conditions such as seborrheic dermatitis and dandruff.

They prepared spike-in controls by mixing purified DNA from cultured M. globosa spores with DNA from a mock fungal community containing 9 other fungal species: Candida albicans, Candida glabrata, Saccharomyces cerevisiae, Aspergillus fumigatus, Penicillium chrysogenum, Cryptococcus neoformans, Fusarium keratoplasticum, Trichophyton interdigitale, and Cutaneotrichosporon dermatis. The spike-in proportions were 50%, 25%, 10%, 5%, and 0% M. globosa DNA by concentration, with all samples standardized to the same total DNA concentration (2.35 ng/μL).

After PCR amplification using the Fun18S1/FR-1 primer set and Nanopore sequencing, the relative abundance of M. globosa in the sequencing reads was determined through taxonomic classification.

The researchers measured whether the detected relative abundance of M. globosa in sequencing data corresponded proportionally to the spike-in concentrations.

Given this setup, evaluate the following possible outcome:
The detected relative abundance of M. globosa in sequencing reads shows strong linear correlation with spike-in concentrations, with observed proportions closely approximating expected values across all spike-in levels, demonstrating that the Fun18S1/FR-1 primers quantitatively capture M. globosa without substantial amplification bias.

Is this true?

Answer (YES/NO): NO